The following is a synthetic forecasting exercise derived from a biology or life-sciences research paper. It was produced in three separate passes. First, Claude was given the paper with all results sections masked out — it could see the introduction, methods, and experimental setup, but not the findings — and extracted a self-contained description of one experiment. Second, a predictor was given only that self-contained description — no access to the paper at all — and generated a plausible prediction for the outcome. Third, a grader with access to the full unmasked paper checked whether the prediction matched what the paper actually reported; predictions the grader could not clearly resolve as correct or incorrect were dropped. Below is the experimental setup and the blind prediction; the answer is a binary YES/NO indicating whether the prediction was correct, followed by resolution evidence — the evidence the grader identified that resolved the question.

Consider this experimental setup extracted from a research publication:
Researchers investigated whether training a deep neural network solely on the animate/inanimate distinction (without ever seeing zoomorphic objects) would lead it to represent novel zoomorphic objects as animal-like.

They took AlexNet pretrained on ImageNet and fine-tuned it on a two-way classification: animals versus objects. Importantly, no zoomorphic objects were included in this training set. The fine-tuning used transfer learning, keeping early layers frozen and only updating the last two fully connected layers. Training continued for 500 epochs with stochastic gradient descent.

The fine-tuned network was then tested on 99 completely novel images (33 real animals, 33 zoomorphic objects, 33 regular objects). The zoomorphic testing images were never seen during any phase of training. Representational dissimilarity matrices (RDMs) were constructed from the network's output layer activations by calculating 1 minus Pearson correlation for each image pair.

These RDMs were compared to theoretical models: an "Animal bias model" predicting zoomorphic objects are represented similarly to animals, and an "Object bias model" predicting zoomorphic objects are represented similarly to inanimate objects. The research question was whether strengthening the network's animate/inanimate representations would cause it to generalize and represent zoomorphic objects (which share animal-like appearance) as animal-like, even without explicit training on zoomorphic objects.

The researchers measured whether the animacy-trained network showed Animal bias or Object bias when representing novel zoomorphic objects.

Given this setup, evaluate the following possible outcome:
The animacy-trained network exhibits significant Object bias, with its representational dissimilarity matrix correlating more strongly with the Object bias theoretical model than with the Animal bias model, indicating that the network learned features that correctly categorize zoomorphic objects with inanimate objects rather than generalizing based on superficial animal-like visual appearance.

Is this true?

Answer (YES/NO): YES